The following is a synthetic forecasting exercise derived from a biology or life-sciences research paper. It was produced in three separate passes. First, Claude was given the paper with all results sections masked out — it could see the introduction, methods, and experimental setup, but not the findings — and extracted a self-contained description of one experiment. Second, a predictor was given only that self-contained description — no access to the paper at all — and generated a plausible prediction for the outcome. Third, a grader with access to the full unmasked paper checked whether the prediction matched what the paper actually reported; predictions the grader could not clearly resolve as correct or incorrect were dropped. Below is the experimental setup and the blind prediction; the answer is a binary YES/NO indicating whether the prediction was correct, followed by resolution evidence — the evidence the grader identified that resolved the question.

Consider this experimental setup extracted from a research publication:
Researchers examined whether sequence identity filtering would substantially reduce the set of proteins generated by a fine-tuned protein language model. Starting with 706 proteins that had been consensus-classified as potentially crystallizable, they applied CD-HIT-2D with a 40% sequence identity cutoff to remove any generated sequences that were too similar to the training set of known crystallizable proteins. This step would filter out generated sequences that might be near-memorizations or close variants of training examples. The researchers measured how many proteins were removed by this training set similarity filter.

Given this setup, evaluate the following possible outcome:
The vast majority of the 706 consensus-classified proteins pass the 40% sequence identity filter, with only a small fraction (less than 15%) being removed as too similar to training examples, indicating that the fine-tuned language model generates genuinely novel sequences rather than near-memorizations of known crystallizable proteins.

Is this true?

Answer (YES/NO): YES